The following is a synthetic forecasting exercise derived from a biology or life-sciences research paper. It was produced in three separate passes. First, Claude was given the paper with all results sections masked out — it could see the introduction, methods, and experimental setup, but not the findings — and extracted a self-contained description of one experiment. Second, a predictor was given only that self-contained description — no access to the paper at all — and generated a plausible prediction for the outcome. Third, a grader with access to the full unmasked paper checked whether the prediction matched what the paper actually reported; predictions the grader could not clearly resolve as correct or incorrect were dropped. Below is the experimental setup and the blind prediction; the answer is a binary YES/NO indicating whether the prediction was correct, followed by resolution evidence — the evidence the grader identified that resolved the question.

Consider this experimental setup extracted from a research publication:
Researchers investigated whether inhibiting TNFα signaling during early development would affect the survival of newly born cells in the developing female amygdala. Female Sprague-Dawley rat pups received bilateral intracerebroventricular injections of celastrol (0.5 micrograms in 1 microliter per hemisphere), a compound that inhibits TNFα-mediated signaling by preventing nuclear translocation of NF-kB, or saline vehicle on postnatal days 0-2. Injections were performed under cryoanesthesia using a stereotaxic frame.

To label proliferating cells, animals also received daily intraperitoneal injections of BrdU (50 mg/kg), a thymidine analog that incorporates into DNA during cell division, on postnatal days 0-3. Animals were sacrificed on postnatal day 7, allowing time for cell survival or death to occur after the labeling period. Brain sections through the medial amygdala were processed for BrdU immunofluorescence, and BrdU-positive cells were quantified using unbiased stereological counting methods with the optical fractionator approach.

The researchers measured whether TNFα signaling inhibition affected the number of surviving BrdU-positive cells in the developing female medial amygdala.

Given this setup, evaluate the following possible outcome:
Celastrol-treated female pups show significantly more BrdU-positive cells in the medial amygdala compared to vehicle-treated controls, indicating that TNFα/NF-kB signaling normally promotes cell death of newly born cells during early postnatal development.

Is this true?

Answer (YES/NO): NO